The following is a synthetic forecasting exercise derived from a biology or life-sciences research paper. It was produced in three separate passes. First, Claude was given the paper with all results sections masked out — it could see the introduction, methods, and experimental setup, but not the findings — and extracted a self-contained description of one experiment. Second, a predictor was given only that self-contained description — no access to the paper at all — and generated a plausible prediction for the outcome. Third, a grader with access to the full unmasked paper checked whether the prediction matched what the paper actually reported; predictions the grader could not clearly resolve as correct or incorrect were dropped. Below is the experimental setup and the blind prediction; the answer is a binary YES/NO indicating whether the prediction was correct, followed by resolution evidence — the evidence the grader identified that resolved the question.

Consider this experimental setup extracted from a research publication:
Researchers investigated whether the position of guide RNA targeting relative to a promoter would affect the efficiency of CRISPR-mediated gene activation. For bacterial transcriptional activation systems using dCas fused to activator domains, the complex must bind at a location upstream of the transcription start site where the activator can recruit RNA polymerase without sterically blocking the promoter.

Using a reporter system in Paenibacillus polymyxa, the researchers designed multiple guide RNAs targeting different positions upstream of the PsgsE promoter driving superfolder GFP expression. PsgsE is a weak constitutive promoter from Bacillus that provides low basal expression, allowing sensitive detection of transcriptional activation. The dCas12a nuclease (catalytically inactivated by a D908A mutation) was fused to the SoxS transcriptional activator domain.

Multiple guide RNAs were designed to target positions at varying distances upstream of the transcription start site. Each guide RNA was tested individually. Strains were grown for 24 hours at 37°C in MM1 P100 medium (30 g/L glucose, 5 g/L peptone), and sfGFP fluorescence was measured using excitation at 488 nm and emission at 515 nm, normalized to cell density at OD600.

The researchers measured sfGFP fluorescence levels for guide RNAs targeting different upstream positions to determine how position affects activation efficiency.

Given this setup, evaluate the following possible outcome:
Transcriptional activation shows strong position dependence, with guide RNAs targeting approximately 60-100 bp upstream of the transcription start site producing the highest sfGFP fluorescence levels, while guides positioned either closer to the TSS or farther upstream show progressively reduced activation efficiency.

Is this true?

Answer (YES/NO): NO